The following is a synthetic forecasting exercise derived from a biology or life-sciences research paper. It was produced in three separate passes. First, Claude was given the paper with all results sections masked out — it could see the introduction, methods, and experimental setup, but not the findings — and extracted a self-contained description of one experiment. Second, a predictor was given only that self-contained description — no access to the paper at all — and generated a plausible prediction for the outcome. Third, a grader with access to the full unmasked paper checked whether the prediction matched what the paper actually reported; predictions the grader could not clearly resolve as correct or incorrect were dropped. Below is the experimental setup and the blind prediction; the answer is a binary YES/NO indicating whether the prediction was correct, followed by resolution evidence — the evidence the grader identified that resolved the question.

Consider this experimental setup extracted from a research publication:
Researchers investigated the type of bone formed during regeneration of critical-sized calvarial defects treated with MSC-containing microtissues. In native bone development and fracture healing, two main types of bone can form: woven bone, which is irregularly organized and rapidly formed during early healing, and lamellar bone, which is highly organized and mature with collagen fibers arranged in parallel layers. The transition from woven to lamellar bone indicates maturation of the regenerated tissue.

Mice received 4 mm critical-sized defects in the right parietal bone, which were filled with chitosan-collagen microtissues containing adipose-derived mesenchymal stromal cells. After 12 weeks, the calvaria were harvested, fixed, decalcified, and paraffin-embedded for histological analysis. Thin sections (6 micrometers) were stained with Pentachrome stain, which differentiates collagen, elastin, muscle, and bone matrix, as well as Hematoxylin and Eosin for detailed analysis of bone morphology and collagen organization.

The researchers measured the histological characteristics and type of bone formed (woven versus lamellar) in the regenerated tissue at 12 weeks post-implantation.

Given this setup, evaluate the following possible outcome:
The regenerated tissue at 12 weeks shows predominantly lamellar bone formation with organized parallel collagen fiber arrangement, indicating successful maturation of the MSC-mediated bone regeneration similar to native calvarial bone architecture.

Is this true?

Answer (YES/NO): NO